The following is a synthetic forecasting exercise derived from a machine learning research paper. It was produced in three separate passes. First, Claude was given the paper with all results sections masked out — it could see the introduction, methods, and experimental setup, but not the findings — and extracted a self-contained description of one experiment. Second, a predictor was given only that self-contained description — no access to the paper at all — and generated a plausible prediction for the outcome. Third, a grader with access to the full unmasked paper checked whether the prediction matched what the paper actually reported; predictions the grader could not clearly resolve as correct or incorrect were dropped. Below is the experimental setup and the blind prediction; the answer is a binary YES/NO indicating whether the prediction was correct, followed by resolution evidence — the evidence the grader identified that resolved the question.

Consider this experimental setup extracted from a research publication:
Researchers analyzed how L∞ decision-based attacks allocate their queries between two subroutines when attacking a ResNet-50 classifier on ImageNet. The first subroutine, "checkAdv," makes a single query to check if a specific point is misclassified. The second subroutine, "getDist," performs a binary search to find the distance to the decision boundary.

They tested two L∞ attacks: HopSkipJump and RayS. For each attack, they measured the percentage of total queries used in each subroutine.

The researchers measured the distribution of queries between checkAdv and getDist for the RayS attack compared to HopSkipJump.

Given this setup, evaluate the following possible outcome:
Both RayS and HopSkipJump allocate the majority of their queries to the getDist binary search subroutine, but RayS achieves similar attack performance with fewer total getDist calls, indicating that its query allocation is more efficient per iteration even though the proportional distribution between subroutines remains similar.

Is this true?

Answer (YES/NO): NO